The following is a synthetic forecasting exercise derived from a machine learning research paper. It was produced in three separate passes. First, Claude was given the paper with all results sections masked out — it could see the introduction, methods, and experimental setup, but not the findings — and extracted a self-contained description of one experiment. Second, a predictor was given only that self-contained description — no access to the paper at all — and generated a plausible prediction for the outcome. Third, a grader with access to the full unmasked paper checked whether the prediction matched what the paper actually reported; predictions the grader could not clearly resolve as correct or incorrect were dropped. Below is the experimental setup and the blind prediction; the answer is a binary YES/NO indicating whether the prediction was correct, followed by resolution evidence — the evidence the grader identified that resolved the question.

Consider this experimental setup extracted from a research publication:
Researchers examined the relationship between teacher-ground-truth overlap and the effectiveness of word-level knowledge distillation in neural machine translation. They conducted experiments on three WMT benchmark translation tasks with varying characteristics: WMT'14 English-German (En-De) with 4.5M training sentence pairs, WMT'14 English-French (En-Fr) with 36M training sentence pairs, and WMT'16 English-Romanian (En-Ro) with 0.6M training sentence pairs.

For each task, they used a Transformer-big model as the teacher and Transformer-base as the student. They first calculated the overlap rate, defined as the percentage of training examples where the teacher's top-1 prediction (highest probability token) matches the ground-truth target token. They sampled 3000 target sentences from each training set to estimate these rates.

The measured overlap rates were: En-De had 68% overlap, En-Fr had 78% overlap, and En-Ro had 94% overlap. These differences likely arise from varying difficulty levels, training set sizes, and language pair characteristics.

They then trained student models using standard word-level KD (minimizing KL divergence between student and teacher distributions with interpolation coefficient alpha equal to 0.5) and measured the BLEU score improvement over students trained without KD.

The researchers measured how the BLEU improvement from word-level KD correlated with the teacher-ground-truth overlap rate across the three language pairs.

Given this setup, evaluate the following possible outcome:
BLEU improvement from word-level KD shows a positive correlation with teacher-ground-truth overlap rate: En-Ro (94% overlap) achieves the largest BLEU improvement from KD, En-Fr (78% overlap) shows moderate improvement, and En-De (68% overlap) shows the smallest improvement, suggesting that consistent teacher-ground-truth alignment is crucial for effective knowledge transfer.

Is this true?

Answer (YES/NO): NO